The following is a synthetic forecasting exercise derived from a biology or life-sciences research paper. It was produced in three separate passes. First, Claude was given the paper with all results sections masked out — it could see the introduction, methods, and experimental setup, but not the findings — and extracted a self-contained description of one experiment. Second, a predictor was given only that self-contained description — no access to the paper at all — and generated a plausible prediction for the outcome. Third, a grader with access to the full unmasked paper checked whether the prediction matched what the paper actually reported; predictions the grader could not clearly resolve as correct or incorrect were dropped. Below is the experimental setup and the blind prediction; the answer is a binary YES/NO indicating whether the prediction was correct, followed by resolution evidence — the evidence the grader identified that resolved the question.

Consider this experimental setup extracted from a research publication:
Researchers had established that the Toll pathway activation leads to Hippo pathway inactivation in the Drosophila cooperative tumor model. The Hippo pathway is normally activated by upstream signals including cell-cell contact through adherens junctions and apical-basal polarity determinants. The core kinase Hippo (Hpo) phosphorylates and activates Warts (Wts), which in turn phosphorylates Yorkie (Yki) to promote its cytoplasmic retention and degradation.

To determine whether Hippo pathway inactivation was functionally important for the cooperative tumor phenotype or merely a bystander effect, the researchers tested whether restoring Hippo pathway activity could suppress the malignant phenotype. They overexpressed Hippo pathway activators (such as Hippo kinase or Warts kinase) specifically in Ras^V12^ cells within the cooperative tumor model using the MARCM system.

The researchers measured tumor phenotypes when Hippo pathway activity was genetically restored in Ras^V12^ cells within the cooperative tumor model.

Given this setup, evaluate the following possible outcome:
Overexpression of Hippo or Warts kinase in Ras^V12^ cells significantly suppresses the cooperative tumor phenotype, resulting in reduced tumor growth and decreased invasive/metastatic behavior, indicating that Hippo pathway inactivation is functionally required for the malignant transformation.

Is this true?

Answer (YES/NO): YES